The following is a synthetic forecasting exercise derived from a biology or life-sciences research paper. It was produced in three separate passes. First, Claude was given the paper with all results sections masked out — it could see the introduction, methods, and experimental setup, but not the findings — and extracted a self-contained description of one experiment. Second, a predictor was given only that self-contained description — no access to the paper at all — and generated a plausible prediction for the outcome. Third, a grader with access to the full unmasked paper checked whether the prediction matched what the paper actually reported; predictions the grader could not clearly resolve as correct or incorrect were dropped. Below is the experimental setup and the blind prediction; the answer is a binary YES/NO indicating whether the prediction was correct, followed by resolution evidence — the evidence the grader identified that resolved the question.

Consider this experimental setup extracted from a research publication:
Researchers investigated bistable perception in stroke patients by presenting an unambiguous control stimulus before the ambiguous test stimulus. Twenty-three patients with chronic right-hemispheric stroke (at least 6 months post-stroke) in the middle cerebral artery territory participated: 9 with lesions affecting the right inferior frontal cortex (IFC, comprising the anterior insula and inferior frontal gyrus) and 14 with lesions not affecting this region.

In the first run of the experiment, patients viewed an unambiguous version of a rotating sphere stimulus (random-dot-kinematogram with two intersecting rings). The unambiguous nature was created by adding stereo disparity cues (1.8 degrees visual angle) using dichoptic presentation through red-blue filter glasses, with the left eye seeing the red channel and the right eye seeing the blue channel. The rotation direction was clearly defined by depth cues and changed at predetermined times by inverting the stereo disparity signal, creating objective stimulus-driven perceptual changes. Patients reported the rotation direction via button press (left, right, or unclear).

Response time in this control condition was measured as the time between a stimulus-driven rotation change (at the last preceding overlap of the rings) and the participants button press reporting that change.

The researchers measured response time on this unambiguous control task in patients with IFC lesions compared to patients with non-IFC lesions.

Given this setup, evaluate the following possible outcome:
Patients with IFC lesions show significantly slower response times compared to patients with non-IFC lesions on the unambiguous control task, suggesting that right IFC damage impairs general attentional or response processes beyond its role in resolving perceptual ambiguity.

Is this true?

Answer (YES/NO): NO